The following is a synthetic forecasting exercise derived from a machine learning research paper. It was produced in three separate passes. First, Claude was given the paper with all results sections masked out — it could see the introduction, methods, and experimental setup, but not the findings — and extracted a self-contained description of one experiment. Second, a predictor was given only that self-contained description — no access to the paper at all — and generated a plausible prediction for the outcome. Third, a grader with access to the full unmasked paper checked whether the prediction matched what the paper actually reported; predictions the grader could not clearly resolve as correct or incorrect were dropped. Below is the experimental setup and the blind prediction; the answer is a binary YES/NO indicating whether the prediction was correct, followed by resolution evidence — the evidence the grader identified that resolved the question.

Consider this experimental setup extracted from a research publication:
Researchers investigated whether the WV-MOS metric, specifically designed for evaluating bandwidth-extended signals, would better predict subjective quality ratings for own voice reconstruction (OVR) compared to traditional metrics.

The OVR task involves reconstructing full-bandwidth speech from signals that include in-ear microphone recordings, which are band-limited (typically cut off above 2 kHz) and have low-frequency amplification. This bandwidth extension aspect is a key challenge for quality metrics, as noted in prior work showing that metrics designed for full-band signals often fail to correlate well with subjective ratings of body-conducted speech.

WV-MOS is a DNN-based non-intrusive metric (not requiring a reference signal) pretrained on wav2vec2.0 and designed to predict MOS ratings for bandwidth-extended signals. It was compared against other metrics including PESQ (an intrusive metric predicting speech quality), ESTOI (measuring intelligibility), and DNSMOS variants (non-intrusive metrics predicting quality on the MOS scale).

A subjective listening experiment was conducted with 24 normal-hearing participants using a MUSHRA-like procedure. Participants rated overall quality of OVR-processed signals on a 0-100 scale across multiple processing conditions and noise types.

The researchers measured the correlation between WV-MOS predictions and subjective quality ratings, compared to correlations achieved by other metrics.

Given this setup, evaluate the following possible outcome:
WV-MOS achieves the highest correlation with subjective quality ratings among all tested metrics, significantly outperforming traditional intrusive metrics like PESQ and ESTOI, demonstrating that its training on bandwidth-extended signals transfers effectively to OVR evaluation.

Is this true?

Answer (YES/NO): NO